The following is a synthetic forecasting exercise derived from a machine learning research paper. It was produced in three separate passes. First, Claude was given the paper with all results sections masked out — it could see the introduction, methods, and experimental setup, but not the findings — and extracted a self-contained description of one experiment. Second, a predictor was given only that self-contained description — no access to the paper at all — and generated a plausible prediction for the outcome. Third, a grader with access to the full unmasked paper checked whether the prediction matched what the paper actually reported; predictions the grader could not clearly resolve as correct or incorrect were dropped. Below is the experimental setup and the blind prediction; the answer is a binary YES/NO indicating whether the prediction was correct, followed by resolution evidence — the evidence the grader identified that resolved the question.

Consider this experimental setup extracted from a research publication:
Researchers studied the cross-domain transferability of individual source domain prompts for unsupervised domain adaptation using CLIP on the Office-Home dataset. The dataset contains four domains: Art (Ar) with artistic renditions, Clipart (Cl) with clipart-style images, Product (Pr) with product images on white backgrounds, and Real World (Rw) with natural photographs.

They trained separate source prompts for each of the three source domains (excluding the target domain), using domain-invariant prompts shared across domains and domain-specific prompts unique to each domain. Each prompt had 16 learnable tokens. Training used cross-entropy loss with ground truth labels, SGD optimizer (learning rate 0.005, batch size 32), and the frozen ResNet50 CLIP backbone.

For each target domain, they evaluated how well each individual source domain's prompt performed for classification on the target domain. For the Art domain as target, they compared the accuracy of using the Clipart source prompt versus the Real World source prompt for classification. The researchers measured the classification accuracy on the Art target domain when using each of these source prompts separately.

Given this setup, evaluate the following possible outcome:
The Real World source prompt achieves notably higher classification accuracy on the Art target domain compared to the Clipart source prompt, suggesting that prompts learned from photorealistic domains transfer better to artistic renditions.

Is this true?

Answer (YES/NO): YES